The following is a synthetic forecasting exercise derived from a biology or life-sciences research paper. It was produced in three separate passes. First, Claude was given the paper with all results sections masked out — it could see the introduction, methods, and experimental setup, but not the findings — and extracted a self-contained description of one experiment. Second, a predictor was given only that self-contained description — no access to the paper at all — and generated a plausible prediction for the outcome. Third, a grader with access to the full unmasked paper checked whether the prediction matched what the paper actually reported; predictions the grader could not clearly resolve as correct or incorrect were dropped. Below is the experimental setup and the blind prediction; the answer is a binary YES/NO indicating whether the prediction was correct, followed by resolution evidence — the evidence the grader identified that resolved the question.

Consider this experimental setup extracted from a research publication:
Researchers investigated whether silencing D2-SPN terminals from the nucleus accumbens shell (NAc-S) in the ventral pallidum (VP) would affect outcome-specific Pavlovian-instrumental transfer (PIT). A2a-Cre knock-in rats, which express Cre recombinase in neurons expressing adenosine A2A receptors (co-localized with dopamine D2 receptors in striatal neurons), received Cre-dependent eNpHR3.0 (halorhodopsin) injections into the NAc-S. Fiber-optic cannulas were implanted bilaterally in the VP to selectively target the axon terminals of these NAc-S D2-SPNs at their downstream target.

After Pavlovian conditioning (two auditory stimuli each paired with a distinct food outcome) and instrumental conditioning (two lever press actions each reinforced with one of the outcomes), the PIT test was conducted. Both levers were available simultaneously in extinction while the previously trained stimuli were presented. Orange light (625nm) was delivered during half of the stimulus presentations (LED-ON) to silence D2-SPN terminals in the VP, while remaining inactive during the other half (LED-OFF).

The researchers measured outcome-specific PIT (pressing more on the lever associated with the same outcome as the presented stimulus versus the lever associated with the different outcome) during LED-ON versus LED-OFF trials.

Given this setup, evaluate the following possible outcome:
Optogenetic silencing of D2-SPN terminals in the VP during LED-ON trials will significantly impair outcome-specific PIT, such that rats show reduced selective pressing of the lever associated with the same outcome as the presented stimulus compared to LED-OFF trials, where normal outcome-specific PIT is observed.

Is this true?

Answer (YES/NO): NO